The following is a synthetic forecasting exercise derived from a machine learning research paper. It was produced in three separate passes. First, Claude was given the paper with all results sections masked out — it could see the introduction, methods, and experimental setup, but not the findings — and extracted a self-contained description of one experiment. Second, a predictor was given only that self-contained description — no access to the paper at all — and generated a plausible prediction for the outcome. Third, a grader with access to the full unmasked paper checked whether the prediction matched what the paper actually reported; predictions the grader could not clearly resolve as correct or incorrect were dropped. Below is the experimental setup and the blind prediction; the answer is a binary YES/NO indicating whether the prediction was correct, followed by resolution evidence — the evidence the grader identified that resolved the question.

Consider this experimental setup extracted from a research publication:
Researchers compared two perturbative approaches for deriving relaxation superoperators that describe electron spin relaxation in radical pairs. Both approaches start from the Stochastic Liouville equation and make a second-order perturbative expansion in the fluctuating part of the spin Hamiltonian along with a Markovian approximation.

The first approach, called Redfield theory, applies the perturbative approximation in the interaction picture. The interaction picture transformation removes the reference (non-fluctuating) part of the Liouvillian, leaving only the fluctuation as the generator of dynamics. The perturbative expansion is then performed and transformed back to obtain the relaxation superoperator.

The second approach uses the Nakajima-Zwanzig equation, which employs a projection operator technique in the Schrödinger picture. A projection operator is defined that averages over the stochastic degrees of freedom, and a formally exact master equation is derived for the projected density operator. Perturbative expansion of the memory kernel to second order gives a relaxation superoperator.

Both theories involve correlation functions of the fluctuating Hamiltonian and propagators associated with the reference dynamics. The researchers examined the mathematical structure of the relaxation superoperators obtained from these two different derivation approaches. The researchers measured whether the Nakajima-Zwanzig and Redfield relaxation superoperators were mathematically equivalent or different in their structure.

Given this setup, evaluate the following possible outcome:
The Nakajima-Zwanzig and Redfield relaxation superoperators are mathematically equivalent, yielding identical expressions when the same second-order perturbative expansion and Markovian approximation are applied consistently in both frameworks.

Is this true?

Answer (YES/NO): NO